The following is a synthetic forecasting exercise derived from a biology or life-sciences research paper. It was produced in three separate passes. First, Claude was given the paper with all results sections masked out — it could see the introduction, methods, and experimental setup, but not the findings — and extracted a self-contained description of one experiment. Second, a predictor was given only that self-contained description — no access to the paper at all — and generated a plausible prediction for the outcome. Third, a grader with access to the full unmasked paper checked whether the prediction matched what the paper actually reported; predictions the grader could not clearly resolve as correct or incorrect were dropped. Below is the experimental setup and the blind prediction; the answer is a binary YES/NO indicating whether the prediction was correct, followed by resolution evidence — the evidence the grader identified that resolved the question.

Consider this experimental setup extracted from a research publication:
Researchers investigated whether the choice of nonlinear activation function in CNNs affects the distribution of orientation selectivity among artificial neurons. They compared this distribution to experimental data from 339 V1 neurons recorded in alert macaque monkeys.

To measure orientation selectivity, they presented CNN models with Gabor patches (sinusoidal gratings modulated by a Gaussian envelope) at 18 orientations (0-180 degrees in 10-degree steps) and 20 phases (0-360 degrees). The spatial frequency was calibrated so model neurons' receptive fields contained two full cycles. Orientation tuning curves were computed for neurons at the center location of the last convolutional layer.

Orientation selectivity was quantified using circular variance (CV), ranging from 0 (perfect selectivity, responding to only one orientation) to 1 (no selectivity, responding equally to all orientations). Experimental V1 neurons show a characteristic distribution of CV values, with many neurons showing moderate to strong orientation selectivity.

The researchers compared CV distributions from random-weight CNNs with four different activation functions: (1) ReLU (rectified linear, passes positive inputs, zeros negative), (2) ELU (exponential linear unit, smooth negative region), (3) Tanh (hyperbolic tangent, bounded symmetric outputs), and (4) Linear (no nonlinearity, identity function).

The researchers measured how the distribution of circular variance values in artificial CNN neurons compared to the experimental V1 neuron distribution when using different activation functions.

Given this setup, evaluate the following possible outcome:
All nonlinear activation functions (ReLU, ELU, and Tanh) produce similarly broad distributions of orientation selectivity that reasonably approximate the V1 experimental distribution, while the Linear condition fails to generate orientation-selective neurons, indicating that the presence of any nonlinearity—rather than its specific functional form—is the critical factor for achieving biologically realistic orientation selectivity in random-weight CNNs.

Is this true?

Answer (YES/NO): NO